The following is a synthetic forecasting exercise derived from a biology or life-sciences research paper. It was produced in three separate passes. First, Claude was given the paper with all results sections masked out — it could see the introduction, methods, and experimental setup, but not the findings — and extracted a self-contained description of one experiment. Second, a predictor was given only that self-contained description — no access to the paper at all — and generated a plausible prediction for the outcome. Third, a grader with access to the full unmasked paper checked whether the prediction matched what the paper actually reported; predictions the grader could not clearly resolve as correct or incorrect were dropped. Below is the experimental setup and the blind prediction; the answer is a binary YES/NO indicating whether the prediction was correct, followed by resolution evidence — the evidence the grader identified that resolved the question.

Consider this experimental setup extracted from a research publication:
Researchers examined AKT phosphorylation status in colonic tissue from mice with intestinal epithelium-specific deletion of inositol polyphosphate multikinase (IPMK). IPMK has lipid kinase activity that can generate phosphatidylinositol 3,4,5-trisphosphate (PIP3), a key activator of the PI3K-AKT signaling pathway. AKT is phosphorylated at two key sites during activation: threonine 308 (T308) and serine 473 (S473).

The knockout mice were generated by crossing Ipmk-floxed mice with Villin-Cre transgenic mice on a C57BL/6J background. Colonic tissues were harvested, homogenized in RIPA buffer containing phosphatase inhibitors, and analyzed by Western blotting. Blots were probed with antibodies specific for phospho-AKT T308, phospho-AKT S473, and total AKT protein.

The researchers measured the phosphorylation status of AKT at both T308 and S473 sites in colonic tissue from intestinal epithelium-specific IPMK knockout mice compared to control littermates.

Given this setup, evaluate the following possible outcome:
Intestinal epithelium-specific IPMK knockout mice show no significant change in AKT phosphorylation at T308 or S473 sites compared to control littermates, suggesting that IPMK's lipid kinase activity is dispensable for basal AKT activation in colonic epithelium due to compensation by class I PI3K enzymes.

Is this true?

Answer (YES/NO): YES